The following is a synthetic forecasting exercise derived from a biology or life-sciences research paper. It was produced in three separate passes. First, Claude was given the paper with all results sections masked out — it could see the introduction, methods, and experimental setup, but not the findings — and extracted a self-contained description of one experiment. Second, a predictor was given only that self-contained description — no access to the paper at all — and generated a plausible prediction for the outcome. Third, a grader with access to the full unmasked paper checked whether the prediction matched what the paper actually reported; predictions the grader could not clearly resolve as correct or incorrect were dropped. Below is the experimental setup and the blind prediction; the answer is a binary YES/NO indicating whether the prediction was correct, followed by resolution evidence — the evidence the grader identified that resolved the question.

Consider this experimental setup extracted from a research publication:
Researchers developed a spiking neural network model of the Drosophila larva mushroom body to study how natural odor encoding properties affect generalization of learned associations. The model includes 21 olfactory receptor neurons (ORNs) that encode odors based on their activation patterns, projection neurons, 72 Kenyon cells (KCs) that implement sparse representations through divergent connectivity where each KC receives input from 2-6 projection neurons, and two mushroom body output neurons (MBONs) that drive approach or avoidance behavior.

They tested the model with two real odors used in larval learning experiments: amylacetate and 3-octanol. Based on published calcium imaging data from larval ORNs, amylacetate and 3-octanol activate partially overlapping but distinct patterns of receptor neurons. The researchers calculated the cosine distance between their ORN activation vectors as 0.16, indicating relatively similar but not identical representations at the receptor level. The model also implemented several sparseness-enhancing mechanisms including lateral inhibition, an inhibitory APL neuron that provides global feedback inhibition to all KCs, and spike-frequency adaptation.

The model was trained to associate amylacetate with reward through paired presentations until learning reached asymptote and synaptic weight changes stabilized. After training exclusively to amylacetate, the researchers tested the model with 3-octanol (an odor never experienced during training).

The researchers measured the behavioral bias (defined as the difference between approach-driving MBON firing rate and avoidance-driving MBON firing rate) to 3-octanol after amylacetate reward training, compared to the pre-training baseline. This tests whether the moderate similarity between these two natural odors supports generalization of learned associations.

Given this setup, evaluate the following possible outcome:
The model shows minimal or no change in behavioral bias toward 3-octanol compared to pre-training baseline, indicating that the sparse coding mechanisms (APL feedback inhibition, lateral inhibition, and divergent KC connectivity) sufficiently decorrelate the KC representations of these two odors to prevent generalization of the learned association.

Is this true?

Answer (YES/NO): NO